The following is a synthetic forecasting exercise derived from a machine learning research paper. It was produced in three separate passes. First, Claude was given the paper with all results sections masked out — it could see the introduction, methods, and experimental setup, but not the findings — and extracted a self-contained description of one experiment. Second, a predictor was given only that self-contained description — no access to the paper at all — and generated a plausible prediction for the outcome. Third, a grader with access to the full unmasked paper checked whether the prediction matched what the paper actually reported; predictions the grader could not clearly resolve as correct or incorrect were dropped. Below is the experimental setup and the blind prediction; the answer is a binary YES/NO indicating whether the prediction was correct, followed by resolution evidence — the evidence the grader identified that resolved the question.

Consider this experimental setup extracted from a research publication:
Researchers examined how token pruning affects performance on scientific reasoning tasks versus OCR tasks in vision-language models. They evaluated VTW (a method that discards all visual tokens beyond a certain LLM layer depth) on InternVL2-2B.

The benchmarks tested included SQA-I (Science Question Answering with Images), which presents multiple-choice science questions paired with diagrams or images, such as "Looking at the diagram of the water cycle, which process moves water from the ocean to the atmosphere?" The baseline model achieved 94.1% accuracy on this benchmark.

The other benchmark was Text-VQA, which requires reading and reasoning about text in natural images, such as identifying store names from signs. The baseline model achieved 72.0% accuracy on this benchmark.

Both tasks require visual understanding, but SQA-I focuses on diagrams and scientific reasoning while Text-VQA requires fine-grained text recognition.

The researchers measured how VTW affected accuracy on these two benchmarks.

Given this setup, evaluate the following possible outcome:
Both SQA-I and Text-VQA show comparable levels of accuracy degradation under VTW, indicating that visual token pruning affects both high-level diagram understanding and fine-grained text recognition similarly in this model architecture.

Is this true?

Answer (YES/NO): NO